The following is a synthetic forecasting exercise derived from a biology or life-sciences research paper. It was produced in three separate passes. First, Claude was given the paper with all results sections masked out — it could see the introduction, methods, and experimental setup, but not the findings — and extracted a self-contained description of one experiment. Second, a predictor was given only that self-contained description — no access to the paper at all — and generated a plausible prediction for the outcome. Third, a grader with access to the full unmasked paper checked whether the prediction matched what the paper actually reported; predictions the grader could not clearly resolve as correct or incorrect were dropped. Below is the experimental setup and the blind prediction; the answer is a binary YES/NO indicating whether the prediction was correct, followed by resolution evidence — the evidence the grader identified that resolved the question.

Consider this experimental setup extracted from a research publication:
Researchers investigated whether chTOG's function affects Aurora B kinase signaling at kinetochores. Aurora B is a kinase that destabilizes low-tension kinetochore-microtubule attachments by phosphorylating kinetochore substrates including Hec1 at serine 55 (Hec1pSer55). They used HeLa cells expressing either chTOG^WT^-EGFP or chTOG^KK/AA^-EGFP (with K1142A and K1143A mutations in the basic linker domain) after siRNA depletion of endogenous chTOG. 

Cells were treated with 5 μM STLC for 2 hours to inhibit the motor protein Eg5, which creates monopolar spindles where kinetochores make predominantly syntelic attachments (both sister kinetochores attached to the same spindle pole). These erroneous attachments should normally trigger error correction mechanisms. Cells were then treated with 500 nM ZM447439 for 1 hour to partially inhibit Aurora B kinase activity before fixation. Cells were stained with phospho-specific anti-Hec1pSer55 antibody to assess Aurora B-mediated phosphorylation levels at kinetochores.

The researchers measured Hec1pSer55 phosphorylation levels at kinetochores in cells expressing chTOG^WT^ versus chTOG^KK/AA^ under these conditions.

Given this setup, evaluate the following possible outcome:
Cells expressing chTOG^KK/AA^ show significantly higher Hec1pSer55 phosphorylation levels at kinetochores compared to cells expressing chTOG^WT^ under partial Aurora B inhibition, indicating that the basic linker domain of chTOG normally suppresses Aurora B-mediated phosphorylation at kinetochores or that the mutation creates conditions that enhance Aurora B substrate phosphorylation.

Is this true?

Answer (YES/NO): NO